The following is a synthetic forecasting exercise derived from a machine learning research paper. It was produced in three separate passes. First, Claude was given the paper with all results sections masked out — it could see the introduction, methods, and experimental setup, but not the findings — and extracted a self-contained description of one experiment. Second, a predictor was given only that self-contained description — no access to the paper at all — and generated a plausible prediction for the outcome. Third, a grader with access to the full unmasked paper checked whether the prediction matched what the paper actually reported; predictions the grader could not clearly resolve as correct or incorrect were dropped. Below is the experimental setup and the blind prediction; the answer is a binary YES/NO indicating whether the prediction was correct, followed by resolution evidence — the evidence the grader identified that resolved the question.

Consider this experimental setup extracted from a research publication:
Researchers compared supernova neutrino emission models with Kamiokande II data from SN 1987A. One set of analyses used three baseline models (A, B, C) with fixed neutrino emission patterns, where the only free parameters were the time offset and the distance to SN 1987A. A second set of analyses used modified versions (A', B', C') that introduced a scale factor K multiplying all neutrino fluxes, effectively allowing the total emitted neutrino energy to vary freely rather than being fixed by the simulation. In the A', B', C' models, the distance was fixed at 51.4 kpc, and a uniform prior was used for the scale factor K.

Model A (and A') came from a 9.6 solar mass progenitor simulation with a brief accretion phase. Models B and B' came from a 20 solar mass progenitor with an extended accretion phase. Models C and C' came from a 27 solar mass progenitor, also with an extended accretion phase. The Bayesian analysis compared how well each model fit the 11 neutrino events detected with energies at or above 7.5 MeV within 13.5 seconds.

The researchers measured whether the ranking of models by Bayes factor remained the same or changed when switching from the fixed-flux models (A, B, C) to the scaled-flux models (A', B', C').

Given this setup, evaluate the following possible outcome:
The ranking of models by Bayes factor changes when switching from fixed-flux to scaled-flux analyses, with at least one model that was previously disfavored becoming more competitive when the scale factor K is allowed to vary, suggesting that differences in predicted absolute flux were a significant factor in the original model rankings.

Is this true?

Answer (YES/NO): NO